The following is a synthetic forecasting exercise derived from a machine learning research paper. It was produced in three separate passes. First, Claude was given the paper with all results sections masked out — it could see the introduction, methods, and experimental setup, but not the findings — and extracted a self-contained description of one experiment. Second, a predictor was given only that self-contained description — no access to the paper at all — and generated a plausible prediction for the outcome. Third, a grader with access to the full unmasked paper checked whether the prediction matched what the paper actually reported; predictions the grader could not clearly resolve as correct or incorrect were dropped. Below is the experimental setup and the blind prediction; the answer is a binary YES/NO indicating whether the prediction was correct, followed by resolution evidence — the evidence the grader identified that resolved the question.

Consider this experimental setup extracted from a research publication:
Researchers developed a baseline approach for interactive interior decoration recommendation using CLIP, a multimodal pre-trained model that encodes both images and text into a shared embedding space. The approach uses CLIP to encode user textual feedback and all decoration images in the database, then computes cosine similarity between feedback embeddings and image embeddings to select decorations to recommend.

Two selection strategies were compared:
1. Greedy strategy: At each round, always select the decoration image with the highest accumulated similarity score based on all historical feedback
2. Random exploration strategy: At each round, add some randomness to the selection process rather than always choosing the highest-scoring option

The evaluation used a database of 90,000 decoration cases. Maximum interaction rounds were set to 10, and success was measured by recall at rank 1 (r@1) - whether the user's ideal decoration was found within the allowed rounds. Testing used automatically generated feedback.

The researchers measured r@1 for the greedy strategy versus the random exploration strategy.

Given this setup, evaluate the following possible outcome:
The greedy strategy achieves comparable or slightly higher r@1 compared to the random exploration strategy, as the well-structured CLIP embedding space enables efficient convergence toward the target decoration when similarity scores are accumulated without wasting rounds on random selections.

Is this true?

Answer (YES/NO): NO